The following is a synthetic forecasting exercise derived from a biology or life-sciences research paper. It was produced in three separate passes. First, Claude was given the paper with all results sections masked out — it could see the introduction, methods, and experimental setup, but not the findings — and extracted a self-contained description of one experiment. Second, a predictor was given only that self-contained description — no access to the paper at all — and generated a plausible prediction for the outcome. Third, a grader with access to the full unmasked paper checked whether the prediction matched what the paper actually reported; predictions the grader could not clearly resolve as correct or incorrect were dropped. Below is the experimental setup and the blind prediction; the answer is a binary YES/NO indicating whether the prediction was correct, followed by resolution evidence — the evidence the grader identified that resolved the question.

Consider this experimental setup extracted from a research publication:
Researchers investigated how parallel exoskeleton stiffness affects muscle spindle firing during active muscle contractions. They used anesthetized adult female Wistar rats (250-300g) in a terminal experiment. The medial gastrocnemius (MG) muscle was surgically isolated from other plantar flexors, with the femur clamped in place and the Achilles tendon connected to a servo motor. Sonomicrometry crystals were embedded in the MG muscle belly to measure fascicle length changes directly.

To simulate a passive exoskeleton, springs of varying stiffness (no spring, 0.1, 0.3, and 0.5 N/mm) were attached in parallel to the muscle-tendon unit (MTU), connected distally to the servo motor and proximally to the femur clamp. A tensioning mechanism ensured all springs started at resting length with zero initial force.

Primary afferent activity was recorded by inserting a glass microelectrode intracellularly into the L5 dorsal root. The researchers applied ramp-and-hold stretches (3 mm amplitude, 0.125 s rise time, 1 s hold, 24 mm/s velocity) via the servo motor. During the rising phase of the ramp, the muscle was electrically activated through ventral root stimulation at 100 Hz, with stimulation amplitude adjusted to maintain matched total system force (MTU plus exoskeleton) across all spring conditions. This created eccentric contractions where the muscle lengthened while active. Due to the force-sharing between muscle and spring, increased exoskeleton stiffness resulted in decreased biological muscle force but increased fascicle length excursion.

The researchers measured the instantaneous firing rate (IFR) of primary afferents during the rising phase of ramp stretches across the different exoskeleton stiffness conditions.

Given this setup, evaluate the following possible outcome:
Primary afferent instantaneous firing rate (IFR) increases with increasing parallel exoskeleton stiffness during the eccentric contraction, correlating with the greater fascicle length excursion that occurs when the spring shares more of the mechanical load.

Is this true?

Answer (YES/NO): NO